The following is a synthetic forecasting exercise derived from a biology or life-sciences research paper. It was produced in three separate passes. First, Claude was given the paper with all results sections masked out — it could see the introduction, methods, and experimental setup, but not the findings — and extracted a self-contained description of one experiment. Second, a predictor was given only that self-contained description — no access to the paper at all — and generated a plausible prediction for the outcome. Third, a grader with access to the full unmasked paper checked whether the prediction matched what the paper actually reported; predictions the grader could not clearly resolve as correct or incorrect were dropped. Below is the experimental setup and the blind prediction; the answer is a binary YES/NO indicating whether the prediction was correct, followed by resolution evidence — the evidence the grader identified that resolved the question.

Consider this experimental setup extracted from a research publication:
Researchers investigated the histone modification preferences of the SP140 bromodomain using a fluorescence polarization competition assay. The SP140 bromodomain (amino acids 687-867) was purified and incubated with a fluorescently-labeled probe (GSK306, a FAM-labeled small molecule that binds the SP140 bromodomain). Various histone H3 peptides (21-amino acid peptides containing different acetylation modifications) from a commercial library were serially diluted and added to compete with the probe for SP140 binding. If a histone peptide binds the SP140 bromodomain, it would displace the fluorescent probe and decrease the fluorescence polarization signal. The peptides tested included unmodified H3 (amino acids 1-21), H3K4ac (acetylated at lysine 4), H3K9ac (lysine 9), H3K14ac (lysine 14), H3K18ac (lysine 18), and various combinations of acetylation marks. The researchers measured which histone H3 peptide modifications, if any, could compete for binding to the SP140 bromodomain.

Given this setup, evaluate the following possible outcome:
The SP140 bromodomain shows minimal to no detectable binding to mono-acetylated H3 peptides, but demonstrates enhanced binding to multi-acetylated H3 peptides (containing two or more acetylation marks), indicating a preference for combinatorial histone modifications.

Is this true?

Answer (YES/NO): NO